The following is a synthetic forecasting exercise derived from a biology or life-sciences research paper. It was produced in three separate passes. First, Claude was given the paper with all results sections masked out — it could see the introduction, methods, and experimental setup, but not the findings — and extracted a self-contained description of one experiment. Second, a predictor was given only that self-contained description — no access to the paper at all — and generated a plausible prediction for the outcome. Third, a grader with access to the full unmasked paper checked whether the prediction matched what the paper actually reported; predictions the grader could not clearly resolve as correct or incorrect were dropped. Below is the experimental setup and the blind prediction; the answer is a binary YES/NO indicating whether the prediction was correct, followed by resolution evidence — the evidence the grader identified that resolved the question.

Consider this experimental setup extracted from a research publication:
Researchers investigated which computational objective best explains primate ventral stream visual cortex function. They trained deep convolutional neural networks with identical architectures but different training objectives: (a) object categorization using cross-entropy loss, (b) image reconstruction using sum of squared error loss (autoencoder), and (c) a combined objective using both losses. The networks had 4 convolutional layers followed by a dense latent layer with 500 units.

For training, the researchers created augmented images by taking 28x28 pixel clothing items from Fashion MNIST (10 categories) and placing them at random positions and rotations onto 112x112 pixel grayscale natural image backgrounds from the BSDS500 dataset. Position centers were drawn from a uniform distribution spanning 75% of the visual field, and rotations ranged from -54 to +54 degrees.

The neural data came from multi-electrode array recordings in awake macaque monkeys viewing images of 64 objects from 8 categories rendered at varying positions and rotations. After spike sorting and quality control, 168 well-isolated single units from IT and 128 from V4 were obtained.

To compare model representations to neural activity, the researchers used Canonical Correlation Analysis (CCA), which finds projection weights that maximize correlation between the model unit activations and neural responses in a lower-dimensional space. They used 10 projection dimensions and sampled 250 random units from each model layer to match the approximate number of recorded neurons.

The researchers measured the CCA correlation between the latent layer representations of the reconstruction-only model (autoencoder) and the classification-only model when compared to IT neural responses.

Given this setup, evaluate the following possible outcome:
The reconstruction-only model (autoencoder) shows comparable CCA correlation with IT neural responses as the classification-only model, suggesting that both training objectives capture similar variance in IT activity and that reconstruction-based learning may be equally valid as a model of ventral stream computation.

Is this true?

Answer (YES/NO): NO